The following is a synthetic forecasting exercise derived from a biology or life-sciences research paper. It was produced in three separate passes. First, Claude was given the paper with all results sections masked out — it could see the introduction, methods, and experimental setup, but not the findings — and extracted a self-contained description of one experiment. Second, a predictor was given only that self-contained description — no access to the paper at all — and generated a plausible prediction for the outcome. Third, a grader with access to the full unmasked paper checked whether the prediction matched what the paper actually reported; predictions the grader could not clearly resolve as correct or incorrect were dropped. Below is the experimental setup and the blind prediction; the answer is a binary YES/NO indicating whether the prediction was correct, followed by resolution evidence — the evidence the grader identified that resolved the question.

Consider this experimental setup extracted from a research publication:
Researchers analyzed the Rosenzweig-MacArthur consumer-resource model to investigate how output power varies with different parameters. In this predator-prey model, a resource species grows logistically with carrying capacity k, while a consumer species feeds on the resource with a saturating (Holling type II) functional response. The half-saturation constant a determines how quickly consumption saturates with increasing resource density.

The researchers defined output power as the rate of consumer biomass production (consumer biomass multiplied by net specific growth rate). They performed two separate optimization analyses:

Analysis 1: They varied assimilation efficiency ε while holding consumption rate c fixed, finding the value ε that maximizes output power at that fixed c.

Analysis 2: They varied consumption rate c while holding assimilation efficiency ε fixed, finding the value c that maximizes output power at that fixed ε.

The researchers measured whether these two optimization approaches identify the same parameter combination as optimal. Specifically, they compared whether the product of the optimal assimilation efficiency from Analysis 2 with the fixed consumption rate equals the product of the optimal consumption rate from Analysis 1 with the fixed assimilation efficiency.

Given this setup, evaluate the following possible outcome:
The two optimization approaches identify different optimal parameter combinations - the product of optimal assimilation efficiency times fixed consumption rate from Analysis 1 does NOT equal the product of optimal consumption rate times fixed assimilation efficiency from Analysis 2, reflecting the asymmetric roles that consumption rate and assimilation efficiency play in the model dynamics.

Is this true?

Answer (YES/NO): YES